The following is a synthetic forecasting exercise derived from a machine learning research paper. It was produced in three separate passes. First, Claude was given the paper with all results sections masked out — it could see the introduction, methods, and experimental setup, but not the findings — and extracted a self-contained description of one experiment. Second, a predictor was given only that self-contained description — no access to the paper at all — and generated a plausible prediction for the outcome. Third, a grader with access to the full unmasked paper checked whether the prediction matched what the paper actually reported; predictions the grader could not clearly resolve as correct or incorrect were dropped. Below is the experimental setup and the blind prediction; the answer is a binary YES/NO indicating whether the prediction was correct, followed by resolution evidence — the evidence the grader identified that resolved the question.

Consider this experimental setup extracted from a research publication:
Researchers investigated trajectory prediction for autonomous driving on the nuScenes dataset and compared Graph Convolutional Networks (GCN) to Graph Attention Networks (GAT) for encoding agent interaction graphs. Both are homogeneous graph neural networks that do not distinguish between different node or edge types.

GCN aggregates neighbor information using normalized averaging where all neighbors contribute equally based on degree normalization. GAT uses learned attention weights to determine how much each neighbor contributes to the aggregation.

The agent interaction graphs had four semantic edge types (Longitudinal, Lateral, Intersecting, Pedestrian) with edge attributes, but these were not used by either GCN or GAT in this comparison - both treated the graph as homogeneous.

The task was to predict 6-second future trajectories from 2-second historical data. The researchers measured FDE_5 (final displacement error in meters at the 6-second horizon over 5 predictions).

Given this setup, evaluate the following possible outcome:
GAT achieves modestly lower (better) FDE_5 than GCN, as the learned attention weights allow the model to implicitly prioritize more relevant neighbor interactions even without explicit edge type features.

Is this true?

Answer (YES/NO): NO